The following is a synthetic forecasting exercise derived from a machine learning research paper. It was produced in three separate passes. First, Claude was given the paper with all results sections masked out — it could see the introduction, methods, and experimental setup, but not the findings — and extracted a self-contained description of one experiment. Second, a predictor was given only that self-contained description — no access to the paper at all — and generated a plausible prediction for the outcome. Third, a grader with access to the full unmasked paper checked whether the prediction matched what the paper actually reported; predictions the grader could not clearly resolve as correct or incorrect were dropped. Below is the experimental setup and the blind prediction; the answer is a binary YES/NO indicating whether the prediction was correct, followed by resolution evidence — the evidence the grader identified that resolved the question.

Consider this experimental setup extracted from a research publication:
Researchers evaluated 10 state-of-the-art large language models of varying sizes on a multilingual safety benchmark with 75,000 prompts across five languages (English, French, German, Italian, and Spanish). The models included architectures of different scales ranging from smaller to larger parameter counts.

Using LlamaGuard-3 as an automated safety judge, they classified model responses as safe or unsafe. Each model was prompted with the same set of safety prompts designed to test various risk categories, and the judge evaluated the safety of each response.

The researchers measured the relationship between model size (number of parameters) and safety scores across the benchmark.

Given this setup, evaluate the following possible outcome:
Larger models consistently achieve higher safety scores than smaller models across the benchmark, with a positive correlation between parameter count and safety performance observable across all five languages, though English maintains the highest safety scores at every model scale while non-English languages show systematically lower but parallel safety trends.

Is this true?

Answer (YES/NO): NO